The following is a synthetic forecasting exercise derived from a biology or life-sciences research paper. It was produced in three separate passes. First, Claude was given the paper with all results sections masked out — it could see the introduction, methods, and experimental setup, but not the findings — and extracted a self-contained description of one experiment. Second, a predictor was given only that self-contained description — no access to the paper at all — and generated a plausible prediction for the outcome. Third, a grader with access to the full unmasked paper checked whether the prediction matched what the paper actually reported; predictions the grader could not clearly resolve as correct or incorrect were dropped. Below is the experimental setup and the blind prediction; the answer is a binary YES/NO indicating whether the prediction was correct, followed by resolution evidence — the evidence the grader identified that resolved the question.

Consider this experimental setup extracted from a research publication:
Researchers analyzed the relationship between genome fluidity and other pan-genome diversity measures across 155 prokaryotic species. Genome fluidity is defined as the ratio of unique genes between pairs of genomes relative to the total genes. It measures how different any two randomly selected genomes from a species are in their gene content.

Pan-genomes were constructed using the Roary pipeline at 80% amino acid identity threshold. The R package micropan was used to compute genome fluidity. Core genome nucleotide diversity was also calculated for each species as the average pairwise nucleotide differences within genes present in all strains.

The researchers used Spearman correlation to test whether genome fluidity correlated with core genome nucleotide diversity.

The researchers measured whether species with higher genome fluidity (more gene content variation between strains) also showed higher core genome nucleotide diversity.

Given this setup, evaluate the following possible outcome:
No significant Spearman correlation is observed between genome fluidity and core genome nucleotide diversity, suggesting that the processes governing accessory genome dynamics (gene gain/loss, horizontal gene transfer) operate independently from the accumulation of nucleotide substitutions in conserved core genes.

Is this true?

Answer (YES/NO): NO